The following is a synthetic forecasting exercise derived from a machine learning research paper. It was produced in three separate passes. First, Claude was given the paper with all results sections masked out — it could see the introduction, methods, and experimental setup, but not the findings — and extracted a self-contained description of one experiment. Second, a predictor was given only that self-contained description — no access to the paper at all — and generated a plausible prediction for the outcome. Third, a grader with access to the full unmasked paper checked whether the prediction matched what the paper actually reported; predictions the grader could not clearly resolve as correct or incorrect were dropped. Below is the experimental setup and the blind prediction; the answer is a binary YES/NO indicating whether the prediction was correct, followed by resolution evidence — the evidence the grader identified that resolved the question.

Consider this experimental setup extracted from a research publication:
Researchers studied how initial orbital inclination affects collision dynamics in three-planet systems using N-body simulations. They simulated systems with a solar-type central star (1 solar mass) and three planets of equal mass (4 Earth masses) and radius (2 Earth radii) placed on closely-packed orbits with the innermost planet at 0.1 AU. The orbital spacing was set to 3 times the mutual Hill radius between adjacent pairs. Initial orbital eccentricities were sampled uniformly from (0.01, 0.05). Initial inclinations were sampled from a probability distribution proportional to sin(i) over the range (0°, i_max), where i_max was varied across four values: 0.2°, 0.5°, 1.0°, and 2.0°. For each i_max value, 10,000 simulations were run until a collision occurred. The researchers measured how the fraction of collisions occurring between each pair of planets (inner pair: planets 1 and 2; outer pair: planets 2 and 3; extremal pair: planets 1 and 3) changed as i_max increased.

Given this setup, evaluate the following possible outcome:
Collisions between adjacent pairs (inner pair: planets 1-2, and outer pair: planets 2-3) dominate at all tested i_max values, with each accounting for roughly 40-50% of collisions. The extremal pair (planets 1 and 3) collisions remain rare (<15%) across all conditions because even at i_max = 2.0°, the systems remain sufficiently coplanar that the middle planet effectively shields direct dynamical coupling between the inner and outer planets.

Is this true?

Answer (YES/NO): NO